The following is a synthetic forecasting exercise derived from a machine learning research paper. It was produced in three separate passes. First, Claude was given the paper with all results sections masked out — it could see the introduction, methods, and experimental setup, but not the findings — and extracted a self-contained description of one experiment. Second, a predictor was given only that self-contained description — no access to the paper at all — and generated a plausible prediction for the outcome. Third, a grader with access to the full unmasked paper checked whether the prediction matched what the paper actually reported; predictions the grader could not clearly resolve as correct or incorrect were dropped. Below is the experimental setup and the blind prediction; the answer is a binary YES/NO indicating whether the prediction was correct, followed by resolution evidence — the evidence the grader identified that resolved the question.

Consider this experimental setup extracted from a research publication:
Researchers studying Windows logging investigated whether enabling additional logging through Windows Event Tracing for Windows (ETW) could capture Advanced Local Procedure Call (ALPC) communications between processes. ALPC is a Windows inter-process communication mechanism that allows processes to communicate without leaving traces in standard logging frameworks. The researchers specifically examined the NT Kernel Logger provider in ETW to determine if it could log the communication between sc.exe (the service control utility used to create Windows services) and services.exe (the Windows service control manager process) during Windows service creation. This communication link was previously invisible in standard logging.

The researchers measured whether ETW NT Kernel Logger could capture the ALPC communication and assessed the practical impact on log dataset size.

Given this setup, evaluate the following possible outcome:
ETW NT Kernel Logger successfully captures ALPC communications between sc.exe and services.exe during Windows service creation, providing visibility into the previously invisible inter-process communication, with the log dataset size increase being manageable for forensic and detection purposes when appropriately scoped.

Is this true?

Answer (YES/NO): NO